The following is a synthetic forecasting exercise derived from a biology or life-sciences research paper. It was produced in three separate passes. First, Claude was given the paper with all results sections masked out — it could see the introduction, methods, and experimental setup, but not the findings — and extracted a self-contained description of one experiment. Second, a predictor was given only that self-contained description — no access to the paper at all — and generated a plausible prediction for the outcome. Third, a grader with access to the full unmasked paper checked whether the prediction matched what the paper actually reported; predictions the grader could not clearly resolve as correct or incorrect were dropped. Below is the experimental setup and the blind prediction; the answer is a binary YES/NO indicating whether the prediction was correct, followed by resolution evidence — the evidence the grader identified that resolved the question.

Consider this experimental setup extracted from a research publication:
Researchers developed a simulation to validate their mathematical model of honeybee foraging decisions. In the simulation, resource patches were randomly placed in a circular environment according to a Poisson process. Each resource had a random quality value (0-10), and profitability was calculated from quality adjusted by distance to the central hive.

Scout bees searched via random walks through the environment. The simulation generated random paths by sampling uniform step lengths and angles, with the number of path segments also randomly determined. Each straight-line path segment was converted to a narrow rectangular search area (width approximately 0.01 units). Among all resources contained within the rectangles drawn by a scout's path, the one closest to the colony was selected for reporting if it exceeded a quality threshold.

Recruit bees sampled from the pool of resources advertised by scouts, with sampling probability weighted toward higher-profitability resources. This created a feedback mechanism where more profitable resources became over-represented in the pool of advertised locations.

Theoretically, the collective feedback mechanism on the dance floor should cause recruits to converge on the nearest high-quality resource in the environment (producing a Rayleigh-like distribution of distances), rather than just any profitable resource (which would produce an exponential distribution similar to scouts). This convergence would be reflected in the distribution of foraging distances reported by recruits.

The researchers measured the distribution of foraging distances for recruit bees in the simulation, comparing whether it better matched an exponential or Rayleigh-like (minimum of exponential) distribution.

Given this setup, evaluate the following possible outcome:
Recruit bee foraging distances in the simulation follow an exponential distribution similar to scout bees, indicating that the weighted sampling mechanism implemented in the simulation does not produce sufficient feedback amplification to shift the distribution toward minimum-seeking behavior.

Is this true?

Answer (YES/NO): NO